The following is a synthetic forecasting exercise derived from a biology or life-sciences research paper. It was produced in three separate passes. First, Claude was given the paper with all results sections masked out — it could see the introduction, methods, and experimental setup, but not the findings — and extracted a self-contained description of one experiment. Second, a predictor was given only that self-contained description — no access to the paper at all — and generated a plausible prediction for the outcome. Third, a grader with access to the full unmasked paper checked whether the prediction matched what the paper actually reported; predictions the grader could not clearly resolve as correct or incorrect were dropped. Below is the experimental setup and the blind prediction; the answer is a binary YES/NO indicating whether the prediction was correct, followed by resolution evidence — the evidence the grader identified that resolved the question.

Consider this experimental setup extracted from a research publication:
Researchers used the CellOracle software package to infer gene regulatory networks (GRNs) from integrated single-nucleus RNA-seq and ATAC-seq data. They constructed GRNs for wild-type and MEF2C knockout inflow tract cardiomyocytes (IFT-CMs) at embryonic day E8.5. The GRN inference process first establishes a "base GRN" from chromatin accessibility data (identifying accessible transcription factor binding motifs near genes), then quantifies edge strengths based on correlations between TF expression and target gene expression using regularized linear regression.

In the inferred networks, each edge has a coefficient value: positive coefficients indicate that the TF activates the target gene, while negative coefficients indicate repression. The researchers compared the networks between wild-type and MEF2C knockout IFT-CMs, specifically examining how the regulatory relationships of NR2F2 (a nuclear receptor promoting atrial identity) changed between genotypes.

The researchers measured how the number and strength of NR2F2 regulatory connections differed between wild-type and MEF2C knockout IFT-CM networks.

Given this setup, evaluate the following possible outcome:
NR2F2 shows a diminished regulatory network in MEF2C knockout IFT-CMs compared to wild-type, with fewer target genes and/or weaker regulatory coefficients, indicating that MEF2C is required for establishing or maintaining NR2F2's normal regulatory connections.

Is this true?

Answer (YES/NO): NO